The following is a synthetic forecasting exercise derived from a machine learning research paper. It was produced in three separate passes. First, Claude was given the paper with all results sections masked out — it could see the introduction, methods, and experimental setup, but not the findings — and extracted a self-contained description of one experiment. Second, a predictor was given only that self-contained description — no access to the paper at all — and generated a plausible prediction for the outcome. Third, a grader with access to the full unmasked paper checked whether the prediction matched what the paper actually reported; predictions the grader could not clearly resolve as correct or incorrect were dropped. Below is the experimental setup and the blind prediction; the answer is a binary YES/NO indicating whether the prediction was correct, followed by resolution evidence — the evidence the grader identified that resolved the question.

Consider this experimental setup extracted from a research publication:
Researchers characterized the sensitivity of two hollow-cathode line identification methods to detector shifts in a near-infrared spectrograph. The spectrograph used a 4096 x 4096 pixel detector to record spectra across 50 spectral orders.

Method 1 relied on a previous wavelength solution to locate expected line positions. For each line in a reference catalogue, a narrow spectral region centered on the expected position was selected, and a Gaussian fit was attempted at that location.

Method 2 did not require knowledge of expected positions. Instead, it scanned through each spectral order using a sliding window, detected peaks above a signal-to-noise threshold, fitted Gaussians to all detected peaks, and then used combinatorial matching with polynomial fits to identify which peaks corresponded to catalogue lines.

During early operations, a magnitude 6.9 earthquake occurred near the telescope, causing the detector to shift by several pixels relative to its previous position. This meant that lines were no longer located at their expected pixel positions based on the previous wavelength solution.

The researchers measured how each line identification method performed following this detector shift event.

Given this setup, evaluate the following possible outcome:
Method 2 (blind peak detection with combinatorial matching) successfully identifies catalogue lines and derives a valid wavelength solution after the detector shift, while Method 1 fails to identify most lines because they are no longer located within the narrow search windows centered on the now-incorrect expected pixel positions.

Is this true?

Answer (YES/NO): YES